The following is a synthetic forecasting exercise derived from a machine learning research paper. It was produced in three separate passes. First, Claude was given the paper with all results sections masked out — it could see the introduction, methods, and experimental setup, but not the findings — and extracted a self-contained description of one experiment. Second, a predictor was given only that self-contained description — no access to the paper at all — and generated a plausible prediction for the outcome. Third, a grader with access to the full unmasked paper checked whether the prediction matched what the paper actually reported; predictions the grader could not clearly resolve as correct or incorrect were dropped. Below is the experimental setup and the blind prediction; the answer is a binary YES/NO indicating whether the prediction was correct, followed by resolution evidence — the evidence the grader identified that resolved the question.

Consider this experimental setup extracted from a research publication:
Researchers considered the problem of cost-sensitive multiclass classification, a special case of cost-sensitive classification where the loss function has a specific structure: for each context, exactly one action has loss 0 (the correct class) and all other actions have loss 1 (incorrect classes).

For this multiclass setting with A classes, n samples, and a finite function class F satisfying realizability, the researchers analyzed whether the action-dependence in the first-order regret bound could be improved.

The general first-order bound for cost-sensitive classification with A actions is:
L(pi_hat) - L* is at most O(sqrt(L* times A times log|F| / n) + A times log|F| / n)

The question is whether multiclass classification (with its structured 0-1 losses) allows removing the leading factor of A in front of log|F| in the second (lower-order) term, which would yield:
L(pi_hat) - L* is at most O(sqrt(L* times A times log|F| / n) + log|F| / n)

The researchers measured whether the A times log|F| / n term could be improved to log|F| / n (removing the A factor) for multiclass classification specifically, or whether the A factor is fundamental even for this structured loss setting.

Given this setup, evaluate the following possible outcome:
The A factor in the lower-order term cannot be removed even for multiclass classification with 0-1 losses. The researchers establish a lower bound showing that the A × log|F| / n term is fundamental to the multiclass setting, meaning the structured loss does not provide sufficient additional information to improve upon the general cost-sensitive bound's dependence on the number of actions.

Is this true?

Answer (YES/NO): NO